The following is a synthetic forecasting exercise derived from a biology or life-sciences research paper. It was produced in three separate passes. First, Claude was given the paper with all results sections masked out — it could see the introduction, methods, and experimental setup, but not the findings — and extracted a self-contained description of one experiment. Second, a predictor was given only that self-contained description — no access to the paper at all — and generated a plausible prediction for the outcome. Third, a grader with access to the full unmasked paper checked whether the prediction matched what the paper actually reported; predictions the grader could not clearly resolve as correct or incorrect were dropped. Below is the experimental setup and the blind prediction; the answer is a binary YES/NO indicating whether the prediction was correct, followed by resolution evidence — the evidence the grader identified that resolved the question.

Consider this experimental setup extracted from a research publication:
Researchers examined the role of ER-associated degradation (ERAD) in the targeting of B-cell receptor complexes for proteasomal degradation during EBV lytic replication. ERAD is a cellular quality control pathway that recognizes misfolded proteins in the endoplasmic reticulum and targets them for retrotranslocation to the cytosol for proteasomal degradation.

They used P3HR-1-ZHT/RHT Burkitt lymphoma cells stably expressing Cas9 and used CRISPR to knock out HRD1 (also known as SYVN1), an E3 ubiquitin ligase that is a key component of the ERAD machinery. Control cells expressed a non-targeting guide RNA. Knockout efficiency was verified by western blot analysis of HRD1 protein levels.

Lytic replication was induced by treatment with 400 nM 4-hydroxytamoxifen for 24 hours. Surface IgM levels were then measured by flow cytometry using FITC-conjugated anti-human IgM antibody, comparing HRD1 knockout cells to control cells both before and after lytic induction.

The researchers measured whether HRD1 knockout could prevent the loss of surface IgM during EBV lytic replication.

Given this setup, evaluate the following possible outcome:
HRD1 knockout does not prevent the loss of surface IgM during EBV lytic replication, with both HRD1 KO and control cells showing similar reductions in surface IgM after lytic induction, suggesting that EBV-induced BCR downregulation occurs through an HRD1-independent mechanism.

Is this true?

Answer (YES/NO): NO